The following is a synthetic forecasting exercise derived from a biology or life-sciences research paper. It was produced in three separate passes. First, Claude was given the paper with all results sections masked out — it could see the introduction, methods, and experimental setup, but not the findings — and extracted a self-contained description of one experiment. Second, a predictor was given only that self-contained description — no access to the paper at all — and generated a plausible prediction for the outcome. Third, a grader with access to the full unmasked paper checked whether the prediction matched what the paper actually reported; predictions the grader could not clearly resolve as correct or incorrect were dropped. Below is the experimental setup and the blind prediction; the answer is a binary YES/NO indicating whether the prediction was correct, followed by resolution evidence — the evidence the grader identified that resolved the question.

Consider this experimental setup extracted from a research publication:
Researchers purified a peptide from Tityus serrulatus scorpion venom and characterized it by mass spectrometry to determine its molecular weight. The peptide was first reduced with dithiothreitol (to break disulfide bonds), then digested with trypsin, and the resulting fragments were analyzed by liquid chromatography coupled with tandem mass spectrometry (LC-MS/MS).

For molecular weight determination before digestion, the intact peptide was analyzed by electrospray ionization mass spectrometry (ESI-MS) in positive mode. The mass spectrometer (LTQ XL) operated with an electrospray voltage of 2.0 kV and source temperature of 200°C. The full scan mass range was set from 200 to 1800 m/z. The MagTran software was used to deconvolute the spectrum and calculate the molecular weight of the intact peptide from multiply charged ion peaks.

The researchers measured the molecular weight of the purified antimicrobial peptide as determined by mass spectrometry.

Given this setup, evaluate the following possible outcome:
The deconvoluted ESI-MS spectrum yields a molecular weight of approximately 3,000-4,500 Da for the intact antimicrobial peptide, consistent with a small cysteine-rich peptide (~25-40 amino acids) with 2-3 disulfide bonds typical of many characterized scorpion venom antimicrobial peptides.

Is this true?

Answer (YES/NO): NO